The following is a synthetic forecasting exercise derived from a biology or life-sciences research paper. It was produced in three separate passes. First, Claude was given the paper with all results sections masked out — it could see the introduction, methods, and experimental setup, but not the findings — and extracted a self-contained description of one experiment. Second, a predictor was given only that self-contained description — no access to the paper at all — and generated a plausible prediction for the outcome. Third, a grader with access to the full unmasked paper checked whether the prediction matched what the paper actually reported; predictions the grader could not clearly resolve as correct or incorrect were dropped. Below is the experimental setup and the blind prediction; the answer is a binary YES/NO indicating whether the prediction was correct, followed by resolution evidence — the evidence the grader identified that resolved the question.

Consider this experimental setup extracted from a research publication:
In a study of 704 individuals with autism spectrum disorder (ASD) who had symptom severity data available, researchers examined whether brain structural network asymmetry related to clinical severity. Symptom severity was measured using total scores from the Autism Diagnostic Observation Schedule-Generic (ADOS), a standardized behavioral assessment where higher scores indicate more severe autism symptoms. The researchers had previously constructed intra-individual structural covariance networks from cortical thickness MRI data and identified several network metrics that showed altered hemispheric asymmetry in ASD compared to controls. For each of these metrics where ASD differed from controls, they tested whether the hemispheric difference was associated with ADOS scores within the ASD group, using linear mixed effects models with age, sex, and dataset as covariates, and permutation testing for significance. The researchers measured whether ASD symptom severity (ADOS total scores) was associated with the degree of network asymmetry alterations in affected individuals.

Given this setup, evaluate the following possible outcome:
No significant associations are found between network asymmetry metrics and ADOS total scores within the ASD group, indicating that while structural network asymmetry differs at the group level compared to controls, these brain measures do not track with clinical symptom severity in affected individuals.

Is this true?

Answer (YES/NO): YES